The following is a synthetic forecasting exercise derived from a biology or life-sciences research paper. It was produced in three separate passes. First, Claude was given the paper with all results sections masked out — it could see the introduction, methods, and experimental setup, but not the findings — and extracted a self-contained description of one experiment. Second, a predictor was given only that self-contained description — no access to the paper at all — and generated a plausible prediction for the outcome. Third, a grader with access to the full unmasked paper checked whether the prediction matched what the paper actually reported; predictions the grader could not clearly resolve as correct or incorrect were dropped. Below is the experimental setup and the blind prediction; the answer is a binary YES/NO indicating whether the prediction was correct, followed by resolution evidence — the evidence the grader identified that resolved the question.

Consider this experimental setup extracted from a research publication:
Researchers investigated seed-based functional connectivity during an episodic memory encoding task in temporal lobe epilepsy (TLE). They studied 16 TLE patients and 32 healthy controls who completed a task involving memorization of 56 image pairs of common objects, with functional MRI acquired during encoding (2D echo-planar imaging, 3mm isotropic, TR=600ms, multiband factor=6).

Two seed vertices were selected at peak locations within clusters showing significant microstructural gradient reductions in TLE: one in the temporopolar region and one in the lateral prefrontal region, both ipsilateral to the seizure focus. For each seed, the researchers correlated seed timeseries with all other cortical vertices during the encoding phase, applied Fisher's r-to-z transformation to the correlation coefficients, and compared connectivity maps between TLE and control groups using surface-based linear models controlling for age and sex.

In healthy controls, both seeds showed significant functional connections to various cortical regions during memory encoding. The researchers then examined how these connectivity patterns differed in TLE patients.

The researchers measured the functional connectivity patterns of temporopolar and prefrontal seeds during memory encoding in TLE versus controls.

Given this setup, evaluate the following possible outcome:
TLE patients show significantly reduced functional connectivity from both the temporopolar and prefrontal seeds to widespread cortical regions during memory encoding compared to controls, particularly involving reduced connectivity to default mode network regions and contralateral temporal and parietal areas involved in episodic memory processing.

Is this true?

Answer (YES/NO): NO